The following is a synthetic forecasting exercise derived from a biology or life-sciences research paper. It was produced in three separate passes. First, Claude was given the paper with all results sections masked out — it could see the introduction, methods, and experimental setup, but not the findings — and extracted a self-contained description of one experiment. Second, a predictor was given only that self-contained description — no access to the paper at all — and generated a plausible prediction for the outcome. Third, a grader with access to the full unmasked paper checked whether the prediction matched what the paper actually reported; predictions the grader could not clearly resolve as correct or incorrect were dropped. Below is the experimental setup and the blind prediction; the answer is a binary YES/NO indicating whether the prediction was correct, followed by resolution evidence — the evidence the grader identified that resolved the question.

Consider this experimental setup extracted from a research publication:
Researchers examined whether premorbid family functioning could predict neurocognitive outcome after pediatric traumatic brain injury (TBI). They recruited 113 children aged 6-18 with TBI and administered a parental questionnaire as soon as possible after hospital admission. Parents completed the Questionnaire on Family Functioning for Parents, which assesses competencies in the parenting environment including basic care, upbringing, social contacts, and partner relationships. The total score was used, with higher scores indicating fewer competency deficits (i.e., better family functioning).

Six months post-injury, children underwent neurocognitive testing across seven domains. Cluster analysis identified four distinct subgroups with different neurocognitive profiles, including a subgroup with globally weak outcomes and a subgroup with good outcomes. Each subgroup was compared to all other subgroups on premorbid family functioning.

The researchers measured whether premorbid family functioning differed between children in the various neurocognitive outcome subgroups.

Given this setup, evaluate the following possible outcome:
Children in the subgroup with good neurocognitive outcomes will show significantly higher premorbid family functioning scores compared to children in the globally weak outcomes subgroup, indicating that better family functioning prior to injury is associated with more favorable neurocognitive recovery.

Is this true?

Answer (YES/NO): NO